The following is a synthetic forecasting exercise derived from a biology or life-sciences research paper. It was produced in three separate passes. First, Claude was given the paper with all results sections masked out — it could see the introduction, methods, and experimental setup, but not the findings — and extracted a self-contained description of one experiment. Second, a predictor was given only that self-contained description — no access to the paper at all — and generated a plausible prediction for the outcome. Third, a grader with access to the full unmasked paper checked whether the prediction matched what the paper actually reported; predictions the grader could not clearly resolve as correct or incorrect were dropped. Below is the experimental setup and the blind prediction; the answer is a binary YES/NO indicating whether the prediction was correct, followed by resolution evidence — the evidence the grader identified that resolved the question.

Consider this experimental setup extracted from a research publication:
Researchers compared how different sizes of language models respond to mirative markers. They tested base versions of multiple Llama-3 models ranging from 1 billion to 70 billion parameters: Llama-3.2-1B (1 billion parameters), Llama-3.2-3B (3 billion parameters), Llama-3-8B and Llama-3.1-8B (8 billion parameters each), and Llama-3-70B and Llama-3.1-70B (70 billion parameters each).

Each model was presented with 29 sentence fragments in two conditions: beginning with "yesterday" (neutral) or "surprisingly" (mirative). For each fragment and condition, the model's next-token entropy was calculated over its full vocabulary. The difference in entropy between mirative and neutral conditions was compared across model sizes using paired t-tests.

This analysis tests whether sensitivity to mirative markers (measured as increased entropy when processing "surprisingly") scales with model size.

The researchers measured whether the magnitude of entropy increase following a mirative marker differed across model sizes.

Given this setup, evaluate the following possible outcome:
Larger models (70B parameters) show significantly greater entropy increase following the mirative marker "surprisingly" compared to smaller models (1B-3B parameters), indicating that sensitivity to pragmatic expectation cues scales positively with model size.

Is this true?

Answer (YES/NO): NO